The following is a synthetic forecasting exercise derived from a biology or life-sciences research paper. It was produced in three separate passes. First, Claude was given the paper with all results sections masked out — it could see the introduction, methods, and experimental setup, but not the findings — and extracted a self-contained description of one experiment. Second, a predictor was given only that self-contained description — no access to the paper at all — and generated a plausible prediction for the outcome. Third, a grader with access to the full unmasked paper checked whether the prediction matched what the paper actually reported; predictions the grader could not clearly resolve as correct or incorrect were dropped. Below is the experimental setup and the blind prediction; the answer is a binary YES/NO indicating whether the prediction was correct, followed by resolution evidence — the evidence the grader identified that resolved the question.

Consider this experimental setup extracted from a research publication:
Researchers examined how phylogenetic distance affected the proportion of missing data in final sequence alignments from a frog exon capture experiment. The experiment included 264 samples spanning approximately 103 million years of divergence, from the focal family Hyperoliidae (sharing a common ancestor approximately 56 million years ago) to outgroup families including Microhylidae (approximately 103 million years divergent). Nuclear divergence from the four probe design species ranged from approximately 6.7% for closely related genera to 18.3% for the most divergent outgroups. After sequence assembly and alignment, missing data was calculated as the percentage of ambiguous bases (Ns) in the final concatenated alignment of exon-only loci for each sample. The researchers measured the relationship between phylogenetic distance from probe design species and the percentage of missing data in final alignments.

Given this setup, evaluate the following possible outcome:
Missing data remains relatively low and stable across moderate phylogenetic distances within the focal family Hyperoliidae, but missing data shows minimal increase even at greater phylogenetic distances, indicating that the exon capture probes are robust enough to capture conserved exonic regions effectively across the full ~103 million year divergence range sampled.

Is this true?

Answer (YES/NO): NO